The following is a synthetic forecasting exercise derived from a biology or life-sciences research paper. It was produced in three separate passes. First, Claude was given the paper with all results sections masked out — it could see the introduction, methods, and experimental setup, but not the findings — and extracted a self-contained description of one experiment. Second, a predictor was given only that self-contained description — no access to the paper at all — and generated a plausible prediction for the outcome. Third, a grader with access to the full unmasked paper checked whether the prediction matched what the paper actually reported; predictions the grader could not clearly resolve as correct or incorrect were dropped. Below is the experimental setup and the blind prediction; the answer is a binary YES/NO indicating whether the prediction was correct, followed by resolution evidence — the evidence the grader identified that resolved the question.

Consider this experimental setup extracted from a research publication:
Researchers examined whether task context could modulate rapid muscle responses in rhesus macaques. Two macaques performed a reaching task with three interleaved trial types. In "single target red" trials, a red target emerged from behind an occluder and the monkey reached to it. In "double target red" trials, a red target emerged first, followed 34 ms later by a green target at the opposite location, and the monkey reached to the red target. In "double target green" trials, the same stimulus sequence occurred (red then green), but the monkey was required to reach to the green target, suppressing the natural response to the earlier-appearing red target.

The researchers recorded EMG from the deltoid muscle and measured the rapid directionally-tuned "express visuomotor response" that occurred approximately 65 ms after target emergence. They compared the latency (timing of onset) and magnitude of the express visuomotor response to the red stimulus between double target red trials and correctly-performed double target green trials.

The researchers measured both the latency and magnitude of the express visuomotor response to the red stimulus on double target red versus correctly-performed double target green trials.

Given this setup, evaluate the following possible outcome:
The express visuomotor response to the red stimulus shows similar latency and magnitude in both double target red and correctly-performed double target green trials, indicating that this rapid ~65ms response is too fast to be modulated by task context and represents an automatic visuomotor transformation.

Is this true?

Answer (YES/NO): NO